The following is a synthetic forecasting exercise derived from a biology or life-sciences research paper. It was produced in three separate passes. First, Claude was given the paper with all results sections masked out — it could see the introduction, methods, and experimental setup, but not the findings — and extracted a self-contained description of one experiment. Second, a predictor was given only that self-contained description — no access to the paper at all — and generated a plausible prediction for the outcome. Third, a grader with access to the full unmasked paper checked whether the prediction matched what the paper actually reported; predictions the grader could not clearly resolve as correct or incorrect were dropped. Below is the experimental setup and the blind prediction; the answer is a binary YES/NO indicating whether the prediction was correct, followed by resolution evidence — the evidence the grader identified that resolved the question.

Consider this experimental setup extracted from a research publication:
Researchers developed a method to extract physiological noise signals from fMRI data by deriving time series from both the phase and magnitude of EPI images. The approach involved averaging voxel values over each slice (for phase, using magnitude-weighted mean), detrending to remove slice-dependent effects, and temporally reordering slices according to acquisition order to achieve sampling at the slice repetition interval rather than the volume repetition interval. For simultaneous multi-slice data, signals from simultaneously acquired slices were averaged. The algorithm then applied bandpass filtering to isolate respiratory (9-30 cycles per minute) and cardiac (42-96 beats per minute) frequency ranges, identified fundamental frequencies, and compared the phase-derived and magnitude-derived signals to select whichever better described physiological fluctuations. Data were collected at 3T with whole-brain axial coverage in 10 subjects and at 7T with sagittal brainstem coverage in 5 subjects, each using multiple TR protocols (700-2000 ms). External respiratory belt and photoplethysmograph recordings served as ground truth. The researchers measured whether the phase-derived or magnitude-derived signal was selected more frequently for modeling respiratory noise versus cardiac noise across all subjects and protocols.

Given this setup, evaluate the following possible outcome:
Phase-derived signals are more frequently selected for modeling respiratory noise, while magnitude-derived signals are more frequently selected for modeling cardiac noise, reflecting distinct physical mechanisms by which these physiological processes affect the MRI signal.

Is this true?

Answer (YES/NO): YES